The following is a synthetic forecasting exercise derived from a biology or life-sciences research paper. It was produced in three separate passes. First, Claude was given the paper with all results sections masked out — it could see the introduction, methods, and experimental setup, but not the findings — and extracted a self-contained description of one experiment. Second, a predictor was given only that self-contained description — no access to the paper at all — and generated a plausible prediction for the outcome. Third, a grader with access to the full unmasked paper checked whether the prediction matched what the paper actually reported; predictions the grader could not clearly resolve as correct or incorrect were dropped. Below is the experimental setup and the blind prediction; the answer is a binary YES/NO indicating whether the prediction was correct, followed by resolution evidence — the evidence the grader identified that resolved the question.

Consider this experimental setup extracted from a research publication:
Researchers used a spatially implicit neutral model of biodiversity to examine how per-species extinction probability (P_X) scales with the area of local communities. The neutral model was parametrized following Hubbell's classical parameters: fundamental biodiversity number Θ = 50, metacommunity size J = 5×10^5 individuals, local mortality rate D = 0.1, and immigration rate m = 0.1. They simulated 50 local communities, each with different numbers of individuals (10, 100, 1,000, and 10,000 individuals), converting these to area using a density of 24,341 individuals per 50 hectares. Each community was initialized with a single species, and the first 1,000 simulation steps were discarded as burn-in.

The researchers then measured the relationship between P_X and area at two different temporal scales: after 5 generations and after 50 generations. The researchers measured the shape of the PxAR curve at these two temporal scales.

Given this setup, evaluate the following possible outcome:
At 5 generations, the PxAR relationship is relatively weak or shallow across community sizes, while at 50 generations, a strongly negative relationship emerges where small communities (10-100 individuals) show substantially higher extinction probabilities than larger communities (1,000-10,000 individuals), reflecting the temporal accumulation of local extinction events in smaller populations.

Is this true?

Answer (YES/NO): NO